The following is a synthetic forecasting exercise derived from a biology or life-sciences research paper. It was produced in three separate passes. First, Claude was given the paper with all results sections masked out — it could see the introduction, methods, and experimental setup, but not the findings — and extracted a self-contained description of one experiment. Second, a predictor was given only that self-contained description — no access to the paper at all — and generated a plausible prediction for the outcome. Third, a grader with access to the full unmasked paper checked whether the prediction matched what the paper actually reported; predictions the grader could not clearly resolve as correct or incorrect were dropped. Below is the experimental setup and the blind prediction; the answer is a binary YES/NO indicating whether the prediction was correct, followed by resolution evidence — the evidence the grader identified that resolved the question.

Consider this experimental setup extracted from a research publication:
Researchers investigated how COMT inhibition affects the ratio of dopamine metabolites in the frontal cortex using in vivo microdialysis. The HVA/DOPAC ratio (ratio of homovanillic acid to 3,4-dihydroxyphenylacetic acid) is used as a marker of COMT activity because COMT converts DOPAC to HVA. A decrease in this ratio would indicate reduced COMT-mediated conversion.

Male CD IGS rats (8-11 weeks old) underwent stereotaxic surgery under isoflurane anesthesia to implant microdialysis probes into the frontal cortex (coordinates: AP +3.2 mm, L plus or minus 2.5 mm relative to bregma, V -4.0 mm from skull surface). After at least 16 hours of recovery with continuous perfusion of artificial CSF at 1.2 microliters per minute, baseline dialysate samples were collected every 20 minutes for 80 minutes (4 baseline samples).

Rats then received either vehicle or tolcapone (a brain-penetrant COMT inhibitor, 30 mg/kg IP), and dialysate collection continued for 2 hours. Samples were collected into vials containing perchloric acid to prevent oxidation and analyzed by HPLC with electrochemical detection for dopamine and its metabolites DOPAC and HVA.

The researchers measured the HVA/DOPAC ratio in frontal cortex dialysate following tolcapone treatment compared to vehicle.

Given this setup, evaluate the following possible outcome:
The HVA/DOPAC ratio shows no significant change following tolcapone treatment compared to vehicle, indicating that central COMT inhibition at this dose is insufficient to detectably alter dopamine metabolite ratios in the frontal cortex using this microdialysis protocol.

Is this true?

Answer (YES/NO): NO